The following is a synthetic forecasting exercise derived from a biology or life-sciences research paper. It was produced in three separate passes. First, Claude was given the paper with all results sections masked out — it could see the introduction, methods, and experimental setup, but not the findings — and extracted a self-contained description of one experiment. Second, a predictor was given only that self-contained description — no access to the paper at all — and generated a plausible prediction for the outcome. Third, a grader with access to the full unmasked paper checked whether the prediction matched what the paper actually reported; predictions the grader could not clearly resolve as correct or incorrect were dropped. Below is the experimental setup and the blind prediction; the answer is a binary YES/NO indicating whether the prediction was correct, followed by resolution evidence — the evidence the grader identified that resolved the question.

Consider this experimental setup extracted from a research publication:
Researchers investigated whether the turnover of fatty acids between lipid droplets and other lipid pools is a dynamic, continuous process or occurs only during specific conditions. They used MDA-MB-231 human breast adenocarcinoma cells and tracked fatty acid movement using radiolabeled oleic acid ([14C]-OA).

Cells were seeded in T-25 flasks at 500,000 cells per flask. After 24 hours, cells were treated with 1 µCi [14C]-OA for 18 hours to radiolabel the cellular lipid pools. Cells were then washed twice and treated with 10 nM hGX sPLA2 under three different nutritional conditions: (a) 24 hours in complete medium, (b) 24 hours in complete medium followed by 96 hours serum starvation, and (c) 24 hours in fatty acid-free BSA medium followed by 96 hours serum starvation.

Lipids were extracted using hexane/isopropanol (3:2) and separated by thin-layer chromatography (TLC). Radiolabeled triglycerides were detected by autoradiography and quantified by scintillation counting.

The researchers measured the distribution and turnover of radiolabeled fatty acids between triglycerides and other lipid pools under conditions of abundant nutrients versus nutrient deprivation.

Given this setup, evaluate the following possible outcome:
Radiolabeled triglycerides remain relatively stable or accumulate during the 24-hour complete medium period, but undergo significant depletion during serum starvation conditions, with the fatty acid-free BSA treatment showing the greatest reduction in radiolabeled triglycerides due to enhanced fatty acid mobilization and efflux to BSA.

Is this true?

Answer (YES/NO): NO